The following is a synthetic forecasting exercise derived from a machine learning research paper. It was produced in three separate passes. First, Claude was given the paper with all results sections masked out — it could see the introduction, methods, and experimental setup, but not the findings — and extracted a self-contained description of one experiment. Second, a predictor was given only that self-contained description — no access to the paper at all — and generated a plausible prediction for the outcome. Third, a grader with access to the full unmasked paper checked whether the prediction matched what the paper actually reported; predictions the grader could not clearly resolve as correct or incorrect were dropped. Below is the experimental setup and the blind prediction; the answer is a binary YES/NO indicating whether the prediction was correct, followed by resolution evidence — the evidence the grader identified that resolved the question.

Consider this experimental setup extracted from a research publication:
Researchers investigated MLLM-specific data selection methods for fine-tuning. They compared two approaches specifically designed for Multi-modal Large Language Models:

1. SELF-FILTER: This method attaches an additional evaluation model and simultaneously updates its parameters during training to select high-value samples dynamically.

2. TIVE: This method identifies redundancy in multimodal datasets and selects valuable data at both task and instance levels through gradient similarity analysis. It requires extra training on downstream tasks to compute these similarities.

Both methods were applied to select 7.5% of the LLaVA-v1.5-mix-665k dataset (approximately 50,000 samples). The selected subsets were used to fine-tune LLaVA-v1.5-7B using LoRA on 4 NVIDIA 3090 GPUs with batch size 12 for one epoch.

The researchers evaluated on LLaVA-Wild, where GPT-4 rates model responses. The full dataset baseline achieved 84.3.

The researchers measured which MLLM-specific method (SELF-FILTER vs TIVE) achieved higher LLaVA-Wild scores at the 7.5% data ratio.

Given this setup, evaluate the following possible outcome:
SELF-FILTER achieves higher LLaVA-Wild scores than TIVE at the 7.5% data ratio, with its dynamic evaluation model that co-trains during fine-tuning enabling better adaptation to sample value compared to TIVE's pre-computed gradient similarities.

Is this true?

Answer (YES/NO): NO